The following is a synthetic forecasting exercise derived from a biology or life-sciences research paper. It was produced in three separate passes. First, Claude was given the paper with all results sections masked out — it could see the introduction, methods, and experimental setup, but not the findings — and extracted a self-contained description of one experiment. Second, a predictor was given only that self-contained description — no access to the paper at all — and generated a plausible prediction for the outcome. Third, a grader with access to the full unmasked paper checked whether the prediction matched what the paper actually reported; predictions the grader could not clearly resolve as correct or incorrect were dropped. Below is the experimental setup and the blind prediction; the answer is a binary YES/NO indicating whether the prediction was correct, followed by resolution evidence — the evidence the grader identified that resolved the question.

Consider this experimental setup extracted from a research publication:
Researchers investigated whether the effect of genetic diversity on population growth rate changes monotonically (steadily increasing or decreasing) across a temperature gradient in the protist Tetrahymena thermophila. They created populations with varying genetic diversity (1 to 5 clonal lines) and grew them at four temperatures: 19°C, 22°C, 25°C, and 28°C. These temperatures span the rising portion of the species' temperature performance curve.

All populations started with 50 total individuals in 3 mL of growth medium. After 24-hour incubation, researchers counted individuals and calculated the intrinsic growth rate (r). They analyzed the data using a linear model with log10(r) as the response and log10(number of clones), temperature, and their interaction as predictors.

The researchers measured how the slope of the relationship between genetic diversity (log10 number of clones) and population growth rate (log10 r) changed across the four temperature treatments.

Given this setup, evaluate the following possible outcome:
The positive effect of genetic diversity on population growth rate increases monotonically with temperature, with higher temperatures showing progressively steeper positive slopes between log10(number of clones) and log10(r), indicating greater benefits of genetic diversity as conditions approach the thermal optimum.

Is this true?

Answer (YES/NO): NO